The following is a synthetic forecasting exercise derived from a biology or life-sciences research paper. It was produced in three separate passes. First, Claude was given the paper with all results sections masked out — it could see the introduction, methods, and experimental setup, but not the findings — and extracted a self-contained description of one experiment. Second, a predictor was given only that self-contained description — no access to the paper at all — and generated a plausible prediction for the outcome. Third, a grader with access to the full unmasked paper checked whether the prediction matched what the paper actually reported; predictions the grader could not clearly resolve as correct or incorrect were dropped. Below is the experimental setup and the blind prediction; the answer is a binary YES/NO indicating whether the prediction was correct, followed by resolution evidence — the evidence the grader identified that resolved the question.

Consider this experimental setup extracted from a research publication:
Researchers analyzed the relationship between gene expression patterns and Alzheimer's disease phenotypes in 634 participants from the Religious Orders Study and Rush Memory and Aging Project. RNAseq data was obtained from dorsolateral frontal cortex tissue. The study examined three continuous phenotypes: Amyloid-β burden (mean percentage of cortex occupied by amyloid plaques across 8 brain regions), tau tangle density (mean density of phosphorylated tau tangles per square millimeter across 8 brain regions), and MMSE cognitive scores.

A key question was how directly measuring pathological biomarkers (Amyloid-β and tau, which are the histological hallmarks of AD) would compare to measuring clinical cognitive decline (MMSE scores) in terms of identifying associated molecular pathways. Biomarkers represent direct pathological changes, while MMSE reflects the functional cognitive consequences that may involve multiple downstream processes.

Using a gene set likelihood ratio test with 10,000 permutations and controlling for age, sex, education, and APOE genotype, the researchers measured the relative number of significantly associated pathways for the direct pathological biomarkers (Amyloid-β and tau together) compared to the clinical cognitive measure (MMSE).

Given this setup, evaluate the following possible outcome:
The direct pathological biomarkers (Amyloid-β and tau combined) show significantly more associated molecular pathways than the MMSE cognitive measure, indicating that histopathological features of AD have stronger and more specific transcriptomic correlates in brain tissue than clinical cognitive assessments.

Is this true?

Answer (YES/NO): NO